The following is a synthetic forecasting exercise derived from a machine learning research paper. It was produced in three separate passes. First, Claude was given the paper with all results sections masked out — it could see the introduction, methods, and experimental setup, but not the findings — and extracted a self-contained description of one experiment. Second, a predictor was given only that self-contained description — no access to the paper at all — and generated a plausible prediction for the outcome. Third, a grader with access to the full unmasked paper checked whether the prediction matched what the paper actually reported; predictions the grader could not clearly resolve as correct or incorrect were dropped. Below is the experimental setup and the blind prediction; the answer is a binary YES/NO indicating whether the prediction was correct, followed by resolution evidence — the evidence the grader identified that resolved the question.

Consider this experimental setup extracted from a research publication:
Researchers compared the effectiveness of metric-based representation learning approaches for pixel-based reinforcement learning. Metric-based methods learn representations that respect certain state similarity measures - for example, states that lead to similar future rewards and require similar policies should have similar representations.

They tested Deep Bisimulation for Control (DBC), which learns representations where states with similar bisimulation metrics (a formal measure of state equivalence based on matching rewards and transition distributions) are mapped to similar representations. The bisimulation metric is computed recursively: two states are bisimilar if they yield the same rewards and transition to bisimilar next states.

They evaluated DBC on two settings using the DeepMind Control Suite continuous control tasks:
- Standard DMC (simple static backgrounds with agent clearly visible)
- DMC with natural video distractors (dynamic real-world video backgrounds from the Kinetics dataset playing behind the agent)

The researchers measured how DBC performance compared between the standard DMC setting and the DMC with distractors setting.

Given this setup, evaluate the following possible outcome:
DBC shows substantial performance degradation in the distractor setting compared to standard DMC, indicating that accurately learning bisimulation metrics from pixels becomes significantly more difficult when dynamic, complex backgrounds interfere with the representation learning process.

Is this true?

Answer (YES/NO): YES